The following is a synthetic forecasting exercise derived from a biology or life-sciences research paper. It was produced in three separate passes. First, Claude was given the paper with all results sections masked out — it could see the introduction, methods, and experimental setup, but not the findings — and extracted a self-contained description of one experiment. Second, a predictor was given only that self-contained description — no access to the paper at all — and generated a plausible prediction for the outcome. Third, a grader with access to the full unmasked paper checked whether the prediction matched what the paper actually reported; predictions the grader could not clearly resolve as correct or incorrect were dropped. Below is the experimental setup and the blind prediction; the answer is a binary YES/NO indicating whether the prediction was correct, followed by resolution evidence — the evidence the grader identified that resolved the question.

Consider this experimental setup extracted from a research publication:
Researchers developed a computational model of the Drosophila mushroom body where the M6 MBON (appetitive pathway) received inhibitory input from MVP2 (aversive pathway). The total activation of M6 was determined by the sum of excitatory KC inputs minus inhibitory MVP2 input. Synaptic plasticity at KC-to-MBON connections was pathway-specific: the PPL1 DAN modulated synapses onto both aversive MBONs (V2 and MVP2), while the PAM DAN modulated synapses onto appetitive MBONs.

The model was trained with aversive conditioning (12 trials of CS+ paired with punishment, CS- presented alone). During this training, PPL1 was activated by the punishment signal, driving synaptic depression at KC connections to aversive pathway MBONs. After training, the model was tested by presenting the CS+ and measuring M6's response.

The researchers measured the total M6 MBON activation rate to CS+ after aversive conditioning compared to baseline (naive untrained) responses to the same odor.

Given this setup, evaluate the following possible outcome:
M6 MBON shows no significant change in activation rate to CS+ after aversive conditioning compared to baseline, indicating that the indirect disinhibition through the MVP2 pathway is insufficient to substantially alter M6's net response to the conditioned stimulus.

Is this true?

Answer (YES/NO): NO